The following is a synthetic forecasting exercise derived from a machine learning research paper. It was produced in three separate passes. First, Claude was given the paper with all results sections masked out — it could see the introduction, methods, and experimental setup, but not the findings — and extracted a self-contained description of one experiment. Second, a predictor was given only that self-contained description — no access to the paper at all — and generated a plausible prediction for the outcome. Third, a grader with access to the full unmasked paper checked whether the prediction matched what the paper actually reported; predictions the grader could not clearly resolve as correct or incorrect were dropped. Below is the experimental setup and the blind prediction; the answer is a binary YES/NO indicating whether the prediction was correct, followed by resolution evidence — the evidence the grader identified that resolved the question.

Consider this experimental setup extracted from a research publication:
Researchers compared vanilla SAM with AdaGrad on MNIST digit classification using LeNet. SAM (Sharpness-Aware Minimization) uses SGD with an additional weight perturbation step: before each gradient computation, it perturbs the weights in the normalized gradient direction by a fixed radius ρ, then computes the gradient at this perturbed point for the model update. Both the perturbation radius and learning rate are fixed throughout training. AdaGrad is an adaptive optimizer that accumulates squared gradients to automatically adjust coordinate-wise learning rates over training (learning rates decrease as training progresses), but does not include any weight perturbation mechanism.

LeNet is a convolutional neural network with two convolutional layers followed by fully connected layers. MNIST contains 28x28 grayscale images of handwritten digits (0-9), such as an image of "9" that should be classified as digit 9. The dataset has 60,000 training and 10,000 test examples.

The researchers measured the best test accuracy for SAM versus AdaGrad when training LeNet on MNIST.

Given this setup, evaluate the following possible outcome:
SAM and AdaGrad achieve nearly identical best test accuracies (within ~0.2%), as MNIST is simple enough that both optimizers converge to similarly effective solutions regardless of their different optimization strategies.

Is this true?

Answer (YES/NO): YES